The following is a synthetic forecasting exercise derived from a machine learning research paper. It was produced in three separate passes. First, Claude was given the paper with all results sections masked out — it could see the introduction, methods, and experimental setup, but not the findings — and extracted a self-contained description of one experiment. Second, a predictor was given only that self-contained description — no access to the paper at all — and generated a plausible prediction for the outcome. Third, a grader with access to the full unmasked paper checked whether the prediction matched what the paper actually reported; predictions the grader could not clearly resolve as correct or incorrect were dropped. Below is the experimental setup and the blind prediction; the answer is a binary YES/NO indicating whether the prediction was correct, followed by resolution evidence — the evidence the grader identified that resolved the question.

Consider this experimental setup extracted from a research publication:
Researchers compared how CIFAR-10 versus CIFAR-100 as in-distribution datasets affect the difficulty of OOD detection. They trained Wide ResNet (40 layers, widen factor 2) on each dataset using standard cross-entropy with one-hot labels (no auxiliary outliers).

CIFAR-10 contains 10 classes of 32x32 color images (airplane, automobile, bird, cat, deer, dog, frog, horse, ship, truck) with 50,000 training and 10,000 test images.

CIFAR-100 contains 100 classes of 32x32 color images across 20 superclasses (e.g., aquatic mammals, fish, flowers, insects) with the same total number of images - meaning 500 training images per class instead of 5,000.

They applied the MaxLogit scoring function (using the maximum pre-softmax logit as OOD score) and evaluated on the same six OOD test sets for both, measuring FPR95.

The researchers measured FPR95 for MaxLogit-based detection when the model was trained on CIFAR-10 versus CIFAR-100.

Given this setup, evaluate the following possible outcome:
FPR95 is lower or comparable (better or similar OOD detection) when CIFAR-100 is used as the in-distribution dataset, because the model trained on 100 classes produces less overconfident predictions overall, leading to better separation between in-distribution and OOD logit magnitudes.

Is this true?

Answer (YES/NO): NO